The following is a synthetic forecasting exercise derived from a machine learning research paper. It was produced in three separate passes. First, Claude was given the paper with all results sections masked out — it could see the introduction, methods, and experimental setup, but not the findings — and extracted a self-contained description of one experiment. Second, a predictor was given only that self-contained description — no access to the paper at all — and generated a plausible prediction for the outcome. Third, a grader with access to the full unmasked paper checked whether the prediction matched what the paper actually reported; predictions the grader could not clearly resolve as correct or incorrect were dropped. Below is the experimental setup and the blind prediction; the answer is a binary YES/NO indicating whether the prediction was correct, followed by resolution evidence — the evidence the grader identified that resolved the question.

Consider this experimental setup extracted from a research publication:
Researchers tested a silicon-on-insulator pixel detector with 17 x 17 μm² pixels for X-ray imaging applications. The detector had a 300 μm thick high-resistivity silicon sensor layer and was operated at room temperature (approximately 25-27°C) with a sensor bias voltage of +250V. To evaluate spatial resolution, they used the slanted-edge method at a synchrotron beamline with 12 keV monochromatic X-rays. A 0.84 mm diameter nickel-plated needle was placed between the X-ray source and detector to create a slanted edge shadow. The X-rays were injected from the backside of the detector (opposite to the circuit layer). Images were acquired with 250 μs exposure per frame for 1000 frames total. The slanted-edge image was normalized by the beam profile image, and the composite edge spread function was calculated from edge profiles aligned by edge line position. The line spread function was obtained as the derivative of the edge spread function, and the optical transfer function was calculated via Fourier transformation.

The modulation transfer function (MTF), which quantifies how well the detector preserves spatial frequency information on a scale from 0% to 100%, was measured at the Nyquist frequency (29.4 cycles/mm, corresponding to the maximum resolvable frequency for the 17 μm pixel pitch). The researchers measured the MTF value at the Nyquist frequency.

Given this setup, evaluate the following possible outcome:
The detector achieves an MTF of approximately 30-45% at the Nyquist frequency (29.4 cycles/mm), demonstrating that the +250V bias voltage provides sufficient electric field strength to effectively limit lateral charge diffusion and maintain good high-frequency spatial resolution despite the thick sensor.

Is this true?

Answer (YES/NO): NO